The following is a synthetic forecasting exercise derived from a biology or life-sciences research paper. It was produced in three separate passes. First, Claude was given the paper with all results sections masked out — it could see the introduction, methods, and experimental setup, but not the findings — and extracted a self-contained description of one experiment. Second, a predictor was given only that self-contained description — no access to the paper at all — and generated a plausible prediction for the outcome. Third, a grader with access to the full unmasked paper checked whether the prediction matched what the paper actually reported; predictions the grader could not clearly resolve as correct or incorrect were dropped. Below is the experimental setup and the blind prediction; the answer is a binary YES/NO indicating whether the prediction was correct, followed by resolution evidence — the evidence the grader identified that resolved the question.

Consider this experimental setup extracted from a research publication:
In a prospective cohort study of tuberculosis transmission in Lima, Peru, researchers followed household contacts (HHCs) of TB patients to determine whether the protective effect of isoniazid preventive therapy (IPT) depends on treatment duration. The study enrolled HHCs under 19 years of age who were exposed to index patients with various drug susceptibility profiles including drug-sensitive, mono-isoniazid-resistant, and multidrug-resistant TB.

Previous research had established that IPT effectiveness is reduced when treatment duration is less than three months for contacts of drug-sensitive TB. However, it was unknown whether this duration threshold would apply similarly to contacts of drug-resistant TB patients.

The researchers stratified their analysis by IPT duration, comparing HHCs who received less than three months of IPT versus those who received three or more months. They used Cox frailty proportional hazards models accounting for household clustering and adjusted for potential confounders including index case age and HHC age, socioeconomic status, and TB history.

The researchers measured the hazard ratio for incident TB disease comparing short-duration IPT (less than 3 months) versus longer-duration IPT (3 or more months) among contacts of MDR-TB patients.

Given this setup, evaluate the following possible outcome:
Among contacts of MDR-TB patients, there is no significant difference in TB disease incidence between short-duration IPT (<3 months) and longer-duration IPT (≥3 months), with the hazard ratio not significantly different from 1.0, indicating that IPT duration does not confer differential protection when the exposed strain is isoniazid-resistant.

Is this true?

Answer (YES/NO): NO